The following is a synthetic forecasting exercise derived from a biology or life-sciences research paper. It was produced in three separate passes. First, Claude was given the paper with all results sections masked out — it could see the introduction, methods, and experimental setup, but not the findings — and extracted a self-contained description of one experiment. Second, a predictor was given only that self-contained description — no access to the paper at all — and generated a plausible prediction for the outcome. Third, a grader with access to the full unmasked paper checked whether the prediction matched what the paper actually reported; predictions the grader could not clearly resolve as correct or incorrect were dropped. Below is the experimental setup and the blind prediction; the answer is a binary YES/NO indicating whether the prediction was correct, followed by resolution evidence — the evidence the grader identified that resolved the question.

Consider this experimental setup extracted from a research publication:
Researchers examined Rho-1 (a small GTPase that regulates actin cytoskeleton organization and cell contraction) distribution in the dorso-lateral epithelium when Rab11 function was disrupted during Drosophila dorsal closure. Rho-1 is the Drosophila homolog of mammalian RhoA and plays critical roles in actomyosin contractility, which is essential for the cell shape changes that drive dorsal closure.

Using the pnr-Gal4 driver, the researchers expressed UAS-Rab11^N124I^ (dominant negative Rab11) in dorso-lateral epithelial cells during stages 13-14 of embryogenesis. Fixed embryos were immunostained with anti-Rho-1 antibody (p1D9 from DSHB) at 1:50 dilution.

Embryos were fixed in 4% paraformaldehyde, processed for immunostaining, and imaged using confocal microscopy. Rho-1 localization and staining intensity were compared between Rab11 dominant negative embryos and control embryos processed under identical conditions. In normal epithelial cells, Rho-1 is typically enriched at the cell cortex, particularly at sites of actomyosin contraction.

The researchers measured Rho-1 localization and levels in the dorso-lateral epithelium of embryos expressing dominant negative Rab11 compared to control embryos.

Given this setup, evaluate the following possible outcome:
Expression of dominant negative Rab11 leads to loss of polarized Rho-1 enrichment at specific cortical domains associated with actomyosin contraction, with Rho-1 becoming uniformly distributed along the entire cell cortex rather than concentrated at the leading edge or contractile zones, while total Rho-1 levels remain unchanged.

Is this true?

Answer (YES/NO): NO